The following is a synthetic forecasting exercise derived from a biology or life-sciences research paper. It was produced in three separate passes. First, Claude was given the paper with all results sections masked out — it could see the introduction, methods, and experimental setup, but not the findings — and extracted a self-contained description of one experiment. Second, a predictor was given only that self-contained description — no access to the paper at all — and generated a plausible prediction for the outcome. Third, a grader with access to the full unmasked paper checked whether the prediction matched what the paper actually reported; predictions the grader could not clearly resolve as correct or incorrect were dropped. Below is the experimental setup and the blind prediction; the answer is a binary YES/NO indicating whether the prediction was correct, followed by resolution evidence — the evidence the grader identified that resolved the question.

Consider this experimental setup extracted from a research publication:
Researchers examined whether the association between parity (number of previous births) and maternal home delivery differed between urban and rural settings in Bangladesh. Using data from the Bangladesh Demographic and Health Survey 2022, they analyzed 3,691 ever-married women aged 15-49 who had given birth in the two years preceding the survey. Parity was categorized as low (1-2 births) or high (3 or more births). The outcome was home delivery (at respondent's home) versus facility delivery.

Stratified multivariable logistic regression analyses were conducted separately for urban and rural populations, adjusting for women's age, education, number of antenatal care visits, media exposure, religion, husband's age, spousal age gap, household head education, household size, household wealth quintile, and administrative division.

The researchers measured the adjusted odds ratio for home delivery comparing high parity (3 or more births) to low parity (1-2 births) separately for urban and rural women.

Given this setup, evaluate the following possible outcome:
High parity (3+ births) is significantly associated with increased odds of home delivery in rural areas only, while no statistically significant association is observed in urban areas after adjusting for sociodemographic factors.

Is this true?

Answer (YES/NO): YES